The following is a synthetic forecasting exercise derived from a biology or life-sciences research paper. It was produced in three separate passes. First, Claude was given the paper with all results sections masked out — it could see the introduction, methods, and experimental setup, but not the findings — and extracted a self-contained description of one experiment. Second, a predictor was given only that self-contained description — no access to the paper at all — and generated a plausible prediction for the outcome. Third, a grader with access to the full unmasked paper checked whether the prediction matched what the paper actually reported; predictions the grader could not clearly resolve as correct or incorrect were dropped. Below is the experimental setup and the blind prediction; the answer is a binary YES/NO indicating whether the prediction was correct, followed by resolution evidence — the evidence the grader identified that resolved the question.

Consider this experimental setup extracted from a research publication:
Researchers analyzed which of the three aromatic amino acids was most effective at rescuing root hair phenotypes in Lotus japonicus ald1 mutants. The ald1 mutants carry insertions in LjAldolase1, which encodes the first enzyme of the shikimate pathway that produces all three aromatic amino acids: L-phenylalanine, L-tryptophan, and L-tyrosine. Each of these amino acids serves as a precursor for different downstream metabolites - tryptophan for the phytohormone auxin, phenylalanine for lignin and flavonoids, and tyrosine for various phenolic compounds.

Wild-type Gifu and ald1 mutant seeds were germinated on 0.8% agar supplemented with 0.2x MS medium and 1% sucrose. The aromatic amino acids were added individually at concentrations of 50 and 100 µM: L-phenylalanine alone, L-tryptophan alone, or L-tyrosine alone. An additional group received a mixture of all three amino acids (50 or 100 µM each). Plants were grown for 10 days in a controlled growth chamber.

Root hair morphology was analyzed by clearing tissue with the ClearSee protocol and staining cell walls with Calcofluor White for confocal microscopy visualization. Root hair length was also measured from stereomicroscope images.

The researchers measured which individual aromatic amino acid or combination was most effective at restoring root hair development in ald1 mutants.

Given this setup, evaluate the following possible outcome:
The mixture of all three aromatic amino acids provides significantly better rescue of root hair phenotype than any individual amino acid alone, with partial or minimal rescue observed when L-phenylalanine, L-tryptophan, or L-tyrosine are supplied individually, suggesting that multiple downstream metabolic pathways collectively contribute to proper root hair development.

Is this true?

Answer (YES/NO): NO